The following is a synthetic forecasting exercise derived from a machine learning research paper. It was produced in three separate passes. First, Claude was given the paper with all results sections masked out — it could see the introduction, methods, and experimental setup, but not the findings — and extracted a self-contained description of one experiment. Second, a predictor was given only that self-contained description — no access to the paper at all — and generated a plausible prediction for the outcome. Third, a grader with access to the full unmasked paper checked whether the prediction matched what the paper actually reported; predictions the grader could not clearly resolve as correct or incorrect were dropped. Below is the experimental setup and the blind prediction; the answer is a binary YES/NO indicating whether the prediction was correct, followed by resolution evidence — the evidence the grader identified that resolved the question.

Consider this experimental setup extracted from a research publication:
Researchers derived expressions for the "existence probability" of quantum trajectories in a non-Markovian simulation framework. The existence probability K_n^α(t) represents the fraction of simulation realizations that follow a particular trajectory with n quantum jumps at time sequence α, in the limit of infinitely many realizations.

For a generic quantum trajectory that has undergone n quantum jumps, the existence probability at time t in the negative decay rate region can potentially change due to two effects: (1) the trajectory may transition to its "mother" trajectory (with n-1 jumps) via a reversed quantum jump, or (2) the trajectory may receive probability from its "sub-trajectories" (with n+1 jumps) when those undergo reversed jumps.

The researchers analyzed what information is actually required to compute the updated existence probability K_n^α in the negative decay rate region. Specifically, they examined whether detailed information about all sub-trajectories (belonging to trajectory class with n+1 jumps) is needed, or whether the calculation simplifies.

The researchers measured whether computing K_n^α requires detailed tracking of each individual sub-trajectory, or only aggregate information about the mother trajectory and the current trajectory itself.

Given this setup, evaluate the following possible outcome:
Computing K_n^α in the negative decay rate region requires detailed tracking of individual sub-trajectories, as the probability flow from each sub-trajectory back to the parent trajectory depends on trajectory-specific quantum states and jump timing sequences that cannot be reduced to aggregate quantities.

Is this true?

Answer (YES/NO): NO